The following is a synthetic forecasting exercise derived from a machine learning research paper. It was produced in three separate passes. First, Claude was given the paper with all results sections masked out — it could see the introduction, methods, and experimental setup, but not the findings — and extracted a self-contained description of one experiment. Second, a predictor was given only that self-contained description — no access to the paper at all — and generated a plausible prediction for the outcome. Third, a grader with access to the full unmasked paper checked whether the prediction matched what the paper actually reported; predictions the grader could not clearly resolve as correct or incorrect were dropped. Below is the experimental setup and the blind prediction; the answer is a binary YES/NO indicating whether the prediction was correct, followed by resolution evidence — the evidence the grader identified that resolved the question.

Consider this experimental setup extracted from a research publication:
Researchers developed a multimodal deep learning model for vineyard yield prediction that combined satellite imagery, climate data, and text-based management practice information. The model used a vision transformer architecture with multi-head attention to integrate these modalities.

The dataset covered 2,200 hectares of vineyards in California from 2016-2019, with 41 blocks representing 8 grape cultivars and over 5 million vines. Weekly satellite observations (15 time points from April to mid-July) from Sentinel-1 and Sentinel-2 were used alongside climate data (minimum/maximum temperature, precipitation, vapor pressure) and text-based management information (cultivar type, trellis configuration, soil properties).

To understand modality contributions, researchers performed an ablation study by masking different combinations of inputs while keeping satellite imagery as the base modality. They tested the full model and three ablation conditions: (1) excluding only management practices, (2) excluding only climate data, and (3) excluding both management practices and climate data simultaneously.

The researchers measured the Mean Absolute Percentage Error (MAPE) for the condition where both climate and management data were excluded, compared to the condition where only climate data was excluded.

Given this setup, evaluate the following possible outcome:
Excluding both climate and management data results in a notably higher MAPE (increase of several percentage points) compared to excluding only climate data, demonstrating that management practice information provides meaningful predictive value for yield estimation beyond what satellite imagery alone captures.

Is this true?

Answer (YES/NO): NO